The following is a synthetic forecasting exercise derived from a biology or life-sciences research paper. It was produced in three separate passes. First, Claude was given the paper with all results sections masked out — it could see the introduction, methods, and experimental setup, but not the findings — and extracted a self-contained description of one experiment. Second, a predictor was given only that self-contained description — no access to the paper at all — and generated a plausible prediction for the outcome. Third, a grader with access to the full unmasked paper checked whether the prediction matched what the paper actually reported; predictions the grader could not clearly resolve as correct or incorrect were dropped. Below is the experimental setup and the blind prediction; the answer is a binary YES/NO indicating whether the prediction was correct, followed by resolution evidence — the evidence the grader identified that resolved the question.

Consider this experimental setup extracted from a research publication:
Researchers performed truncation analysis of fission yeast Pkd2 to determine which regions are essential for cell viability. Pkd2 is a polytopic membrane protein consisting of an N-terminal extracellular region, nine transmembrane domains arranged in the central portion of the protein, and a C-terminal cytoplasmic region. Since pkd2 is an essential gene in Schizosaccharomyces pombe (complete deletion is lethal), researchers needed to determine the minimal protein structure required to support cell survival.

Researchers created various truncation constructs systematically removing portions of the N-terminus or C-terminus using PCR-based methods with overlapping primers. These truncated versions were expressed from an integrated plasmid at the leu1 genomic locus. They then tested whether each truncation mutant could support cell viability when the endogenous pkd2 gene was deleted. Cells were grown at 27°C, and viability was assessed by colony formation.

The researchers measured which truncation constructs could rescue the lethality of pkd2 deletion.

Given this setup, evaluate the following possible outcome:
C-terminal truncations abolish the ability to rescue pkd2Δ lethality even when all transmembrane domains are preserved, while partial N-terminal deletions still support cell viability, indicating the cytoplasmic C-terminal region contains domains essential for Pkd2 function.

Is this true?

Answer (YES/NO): NO